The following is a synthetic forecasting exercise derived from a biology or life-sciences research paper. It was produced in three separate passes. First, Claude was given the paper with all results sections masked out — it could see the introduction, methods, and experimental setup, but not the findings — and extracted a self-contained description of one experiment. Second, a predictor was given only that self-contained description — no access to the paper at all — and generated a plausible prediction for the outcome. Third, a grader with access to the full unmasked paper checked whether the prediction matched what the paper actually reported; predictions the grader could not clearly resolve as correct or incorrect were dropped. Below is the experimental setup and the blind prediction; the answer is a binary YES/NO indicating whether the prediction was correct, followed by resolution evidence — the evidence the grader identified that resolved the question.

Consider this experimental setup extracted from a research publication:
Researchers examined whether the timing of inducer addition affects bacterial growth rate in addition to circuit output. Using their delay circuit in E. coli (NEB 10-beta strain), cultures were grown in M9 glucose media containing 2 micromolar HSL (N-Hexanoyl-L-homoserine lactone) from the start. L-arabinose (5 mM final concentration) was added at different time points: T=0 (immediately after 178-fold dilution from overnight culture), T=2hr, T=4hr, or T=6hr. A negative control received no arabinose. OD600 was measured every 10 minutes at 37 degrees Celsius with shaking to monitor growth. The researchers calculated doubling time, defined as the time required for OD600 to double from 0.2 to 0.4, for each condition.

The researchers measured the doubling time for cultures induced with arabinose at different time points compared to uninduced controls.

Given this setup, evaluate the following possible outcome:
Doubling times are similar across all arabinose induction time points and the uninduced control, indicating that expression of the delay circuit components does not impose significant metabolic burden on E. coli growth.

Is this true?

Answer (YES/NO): YES